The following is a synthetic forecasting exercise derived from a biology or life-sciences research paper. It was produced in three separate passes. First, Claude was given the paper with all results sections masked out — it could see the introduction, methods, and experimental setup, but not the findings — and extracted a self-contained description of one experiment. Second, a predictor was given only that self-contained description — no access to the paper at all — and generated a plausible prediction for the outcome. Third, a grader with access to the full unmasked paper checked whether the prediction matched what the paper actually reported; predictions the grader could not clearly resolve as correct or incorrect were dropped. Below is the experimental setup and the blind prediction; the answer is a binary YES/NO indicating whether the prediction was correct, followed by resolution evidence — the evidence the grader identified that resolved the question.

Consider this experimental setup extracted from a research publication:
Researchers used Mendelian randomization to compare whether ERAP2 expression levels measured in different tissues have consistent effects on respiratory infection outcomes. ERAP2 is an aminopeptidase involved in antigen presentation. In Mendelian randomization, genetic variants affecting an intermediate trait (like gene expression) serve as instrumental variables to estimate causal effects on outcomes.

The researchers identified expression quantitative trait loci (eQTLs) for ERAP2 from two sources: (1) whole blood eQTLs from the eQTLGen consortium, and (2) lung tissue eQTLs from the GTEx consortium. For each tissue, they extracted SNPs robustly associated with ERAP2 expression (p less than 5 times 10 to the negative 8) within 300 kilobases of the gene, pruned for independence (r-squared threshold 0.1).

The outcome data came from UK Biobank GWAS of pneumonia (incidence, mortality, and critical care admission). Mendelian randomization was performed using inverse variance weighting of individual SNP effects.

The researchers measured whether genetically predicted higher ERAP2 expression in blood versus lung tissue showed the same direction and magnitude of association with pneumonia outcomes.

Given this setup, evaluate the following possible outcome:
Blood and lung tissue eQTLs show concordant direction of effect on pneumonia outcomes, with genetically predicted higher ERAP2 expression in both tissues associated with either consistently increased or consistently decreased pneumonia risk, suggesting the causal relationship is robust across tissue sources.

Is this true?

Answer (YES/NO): YES